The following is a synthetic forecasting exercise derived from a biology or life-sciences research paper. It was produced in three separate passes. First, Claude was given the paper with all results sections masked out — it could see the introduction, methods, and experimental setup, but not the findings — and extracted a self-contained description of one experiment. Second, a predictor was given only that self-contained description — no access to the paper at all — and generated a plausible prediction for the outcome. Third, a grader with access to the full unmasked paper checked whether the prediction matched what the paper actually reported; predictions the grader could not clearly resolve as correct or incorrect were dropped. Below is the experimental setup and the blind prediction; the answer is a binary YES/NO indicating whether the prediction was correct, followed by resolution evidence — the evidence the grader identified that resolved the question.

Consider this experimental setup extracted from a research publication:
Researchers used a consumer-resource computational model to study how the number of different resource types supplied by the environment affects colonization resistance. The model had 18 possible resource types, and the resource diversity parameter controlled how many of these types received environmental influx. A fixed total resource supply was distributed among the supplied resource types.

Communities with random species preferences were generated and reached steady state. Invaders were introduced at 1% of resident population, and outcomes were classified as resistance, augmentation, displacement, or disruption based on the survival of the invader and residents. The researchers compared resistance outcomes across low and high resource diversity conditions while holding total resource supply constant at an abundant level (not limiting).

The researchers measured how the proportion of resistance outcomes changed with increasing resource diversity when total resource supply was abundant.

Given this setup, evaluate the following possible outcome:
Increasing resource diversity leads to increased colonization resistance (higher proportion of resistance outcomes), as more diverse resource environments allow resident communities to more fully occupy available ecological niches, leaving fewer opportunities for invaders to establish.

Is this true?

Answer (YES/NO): NO